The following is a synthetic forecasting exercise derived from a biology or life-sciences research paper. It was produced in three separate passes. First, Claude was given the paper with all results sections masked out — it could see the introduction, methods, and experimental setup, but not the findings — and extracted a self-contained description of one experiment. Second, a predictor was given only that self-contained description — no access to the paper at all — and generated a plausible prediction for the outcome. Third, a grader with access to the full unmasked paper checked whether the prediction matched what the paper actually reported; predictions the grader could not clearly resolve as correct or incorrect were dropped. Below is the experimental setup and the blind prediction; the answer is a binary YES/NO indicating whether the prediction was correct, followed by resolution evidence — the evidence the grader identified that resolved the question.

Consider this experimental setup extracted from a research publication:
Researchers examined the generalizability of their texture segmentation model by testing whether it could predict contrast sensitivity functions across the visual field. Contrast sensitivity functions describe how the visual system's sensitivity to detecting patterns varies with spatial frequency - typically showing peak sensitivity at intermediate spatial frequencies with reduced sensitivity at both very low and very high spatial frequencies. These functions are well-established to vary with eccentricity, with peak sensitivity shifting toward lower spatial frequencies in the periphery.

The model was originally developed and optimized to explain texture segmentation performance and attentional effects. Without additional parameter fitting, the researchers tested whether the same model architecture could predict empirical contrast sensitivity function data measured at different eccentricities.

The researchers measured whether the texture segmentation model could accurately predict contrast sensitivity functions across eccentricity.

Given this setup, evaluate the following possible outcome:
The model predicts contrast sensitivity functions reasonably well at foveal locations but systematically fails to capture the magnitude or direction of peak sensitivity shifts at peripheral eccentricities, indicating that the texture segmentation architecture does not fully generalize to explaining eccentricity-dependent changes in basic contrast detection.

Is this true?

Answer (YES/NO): NO